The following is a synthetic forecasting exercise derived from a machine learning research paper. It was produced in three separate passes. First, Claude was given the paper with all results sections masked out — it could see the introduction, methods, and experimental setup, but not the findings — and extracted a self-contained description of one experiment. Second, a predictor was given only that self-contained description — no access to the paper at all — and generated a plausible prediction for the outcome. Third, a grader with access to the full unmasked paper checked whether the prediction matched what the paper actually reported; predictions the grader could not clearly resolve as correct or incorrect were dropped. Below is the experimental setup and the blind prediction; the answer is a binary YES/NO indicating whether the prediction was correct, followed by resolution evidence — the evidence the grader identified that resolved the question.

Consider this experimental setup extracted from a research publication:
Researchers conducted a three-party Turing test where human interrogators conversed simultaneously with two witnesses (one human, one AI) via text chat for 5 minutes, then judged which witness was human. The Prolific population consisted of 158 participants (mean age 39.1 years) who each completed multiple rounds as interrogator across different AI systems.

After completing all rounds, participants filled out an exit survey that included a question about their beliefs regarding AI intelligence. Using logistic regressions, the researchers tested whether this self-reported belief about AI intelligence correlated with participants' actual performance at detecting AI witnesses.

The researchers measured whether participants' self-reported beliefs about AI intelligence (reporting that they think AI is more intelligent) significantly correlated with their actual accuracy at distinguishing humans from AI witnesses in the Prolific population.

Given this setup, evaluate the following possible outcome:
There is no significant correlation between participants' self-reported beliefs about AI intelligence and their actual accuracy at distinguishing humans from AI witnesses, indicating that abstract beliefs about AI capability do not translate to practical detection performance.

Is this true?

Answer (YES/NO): NO